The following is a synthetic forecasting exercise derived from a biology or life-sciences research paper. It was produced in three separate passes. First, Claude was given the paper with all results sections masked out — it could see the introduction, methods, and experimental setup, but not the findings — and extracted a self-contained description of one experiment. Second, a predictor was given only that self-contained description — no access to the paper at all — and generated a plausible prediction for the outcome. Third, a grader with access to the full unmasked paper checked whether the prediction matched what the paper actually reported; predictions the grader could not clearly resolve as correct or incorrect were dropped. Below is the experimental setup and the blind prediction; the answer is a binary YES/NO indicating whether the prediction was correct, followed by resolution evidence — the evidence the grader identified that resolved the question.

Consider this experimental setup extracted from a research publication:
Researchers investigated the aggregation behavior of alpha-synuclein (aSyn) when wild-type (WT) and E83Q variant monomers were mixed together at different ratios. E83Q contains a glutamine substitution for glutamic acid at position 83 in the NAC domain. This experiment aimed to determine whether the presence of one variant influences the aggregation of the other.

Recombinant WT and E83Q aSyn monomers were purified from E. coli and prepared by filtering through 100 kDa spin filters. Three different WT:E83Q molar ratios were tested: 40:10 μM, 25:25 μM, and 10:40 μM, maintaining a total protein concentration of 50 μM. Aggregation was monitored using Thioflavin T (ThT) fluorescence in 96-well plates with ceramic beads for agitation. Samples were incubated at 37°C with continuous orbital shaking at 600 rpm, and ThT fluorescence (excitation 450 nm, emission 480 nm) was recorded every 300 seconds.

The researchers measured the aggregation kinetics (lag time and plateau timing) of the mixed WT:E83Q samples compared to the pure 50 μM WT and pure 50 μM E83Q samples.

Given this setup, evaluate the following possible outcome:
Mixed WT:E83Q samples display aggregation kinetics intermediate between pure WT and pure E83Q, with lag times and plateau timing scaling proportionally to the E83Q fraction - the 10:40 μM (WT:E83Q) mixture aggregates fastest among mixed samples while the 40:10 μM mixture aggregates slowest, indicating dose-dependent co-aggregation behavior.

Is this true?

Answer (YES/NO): NO